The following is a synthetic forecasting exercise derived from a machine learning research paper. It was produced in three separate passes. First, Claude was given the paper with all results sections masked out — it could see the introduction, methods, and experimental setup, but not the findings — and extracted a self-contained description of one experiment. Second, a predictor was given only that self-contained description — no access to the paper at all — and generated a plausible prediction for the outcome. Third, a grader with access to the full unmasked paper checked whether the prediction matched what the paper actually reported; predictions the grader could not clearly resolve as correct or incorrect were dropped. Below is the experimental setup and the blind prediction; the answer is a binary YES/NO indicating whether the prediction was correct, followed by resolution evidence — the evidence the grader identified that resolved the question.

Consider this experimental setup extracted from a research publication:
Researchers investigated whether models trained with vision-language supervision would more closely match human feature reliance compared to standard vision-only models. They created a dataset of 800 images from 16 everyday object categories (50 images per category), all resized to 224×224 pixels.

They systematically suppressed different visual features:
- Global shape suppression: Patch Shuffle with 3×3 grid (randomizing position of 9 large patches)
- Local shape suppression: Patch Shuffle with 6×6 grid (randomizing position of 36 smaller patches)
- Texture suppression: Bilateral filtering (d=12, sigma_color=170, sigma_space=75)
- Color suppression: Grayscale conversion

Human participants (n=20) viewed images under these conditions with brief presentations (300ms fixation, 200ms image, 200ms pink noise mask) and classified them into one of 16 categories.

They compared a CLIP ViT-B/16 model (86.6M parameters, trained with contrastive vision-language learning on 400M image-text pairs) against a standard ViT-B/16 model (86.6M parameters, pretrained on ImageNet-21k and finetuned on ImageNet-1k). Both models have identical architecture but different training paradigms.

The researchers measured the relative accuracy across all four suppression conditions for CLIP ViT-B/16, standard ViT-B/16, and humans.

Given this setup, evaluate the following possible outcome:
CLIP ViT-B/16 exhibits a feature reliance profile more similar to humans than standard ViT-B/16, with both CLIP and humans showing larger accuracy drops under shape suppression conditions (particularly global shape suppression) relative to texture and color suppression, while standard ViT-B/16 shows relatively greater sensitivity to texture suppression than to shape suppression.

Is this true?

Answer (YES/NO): NO